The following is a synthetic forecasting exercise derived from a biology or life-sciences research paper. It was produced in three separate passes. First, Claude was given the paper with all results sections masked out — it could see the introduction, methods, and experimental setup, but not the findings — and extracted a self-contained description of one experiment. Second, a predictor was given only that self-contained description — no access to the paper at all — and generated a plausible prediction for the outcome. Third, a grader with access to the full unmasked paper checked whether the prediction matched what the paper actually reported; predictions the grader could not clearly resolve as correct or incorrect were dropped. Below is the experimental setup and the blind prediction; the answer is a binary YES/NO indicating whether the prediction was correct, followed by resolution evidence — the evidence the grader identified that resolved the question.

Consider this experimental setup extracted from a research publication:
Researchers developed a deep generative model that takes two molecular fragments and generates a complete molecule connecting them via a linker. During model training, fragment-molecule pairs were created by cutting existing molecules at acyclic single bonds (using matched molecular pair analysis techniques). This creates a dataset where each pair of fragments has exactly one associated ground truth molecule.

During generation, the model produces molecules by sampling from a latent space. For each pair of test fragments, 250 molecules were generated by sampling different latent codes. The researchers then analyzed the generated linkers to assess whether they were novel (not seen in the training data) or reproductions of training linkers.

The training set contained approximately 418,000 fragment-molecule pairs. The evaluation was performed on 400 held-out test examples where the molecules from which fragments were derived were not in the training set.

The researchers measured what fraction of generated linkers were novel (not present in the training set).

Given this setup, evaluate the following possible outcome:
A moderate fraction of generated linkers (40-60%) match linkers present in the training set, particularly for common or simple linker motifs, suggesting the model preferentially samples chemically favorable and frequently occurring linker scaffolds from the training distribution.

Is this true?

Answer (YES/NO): YES